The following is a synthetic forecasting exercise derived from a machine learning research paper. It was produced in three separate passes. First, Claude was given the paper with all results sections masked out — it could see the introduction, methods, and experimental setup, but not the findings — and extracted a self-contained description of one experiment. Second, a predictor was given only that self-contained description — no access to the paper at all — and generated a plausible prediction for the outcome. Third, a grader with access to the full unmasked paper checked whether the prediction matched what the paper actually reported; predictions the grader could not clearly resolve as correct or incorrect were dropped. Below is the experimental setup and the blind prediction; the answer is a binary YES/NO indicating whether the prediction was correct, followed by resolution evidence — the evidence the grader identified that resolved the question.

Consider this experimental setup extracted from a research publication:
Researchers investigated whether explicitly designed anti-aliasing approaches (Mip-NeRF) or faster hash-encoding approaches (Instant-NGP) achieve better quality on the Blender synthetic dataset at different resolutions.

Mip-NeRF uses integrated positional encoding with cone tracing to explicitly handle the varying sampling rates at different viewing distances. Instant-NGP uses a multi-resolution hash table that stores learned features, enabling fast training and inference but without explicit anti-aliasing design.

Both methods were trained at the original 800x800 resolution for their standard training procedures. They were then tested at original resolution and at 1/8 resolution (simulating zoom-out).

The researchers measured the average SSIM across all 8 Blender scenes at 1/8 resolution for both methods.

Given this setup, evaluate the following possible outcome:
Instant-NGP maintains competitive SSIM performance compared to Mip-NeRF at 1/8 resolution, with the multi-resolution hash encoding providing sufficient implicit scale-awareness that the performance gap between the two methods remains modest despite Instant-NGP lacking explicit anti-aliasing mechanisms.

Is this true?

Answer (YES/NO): YES